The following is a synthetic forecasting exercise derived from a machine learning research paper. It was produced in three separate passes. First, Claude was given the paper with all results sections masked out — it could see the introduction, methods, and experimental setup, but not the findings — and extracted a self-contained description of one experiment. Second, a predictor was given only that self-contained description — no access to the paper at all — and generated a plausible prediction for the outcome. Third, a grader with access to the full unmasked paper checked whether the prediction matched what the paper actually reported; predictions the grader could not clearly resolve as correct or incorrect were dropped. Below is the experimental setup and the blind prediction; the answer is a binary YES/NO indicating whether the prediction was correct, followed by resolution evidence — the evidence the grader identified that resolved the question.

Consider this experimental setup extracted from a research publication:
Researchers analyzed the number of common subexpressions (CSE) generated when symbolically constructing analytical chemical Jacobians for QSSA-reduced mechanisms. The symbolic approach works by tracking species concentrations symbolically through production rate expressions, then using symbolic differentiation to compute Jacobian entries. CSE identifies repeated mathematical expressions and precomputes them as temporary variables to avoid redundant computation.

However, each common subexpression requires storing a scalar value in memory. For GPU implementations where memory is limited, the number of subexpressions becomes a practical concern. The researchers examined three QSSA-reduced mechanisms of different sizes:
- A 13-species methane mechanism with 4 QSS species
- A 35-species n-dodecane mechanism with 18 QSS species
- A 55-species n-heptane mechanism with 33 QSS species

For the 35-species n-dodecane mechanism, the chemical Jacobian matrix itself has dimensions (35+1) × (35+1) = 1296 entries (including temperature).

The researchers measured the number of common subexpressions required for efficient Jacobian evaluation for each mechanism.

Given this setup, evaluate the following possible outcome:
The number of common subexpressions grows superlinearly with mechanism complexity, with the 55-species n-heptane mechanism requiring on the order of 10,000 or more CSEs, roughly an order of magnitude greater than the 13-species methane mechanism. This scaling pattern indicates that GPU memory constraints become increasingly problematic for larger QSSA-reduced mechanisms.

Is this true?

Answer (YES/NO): NO